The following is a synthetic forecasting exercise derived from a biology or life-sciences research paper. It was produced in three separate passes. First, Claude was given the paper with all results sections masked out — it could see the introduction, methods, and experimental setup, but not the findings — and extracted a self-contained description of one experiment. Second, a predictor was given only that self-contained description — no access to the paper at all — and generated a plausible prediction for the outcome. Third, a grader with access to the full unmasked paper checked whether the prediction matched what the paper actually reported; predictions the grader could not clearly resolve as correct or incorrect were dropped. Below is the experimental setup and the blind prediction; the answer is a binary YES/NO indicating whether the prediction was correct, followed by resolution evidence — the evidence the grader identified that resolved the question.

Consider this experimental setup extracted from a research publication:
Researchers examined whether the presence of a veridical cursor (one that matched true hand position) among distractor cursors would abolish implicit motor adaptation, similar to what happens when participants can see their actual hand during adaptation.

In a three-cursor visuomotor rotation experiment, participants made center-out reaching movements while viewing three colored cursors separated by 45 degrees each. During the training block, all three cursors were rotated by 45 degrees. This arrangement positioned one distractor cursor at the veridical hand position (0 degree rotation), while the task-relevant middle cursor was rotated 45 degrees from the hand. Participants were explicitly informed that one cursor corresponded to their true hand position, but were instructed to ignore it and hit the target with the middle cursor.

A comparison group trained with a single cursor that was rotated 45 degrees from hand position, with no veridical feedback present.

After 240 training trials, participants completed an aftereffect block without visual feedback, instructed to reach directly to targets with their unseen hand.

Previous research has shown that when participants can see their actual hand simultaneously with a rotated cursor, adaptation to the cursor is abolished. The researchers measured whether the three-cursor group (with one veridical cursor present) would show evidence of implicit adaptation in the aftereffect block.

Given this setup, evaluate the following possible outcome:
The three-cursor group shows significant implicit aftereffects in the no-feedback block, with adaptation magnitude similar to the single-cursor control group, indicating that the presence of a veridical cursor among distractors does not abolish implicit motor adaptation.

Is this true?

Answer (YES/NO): NO